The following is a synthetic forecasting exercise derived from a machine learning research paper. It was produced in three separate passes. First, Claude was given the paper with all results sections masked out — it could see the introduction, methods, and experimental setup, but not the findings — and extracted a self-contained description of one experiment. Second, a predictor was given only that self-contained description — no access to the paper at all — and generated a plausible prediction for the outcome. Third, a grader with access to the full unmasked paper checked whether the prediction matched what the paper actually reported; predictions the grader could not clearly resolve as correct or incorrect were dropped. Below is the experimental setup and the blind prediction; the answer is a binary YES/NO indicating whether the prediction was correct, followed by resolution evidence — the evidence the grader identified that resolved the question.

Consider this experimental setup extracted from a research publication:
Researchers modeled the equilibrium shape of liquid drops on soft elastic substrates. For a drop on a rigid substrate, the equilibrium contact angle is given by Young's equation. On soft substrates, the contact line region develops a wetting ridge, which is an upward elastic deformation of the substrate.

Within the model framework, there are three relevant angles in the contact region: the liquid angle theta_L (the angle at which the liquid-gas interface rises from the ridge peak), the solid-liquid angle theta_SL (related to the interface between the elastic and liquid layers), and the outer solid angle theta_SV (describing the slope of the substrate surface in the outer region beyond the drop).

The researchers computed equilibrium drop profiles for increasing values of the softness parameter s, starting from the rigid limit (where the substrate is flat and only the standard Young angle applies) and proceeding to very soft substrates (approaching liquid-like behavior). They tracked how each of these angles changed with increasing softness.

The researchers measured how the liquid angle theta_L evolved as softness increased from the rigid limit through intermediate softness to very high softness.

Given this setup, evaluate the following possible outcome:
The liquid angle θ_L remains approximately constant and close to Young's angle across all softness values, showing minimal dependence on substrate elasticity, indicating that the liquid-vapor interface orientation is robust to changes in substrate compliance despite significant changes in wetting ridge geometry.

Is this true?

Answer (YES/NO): NO